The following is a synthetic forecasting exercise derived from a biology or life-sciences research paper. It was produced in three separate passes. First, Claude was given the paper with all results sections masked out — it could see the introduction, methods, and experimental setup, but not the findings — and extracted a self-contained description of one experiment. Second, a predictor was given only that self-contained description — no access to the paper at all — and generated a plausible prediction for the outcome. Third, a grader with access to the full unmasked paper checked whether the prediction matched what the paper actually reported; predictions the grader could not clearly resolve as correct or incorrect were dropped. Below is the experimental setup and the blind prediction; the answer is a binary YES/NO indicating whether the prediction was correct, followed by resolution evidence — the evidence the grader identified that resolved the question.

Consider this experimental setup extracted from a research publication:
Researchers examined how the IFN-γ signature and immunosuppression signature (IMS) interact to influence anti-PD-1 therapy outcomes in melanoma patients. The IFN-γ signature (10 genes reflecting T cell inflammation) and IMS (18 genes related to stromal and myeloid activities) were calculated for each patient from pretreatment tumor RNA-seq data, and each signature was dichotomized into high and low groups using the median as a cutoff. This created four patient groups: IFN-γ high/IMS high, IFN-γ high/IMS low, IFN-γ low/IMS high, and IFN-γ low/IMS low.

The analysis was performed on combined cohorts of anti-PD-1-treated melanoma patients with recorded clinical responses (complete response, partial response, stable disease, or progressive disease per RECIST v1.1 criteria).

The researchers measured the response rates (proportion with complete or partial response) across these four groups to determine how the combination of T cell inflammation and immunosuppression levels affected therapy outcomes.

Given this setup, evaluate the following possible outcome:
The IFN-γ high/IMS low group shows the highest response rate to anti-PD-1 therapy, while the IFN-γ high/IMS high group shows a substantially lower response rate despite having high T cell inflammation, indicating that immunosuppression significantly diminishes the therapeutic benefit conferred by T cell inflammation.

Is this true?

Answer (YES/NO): YES